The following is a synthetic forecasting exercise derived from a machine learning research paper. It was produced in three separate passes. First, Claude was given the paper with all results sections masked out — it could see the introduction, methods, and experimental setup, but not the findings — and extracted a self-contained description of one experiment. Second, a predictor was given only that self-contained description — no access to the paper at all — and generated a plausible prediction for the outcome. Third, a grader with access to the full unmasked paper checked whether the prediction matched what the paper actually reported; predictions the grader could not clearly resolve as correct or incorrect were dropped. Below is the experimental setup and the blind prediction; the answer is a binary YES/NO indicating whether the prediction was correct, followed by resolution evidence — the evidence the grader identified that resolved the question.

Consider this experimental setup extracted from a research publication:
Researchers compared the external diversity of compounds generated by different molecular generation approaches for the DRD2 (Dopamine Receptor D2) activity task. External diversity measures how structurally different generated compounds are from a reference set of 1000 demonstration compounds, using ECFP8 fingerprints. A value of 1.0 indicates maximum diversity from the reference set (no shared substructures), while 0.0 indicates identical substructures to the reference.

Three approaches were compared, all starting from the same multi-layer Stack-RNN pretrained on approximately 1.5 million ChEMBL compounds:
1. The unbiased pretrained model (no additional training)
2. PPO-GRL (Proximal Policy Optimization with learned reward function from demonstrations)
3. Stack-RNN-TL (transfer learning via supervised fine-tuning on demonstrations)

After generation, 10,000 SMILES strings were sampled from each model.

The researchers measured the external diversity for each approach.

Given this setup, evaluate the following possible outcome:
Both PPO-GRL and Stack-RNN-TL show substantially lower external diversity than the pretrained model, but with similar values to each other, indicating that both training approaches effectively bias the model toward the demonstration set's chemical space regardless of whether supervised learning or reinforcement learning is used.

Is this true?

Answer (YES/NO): NO